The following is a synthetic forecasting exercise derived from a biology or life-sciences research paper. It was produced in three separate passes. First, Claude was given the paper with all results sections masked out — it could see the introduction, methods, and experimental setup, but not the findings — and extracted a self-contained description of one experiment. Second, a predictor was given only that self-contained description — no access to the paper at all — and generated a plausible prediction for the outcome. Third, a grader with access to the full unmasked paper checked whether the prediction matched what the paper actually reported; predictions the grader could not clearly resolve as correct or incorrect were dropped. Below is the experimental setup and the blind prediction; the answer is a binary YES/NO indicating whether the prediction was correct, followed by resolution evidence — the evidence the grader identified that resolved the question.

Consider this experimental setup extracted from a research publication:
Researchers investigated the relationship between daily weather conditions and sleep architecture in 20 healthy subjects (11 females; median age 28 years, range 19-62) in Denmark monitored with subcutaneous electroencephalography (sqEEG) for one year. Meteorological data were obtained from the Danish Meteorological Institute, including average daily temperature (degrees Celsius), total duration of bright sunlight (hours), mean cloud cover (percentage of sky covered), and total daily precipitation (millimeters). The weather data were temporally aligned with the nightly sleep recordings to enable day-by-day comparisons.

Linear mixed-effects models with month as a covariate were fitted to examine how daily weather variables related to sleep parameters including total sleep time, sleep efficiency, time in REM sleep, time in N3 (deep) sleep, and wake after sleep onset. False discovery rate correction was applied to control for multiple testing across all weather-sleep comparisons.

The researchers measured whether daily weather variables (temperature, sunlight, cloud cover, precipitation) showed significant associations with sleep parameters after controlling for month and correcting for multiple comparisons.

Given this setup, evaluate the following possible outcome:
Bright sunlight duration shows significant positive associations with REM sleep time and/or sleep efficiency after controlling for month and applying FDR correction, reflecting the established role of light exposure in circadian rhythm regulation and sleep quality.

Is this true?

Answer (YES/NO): NO